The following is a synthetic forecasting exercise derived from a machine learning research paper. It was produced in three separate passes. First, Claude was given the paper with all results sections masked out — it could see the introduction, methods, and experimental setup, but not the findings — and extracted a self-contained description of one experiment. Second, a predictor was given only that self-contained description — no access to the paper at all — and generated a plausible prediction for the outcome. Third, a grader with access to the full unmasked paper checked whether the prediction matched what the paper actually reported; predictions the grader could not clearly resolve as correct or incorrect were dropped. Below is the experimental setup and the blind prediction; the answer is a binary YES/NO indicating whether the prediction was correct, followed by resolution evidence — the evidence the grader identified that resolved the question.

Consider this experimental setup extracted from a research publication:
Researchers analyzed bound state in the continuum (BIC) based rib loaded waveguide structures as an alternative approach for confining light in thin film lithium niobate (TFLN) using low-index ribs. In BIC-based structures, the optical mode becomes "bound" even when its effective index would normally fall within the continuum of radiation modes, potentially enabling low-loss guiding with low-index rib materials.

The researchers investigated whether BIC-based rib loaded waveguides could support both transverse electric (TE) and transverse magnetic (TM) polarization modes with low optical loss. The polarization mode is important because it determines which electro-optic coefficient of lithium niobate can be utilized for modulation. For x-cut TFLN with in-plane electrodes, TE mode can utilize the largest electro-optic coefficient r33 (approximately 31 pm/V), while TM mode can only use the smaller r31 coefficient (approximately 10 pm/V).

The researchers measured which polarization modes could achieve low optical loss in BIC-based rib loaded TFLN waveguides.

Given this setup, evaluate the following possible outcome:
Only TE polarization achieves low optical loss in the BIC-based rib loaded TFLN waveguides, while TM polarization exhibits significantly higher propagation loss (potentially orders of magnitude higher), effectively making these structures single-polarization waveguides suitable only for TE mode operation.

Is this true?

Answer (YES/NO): NO